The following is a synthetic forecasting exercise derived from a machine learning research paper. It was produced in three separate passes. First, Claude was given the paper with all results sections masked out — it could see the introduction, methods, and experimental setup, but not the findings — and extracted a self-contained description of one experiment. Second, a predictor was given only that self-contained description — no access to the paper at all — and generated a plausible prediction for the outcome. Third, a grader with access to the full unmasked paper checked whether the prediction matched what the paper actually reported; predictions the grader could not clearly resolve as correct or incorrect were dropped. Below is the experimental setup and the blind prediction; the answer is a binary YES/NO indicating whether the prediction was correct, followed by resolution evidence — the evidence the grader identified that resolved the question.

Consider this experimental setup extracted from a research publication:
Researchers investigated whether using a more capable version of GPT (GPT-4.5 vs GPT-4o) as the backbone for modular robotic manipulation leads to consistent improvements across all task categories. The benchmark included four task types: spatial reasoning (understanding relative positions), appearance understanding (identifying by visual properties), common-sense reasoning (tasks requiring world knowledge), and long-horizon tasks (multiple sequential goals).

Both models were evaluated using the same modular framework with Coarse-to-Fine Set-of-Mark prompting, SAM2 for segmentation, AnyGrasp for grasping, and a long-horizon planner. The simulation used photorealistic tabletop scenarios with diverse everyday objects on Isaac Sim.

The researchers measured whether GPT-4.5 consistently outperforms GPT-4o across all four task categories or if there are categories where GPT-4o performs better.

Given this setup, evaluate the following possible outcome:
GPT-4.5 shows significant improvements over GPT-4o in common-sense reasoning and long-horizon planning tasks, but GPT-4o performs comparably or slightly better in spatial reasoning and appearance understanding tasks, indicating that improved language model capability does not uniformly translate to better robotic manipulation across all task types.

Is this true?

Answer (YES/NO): NO